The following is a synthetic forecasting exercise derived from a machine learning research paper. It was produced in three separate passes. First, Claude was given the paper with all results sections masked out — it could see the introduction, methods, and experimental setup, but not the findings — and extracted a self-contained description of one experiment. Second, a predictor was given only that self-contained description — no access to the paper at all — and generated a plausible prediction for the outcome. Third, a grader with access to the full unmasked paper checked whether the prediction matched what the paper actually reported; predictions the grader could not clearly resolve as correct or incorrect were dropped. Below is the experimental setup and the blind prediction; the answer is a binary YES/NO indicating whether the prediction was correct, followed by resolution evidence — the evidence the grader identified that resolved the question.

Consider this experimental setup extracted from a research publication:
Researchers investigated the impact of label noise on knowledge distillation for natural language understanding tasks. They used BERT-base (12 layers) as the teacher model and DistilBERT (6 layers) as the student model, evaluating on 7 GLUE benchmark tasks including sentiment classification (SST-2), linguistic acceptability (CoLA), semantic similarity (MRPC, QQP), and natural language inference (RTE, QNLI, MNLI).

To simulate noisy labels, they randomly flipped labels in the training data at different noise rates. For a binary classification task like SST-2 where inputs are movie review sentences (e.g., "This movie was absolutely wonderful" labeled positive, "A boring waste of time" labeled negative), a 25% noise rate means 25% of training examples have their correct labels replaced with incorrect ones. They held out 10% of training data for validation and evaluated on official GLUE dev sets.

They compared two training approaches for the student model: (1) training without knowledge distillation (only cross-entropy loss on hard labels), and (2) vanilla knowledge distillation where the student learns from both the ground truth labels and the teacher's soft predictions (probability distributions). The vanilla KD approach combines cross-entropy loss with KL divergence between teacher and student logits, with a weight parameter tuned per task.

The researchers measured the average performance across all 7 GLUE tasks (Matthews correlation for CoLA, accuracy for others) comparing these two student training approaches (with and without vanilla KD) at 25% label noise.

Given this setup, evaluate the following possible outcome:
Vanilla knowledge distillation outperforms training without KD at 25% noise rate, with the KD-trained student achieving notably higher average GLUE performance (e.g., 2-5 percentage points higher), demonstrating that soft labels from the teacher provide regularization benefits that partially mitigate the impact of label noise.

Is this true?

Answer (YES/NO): NO